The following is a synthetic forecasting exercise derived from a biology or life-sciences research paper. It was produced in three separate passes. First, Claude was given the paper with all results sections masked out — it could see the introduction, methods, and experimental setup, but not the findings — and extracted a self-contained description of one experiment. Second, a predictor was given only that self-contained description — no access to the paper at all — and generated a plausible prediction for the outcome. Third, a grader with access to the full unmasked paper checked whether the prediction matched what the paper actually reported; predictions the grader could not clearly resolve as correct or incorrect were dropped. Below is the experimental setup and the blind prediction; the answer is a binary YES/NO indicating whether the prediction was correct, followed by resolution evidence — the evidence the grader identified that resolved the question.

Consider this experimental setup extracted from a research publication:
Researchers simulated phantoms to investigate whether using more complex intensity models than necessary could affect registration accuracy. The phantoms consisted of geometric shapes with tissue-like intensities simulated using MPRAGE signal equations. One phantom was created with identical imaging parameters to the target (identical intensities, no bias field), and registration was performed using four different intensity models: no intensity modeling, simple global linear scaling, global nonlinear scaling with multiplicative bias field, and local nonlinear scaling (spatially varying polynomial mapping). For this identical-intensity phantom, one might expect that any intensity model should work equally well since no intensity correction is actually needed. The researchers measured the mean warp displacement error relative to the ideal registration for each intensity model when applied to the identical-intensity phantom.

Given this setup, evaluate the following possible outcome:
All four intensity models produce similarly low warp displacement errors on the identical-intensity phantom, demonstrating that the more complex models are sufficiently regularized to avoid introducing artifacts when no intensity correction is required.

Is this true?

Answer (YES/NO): NO